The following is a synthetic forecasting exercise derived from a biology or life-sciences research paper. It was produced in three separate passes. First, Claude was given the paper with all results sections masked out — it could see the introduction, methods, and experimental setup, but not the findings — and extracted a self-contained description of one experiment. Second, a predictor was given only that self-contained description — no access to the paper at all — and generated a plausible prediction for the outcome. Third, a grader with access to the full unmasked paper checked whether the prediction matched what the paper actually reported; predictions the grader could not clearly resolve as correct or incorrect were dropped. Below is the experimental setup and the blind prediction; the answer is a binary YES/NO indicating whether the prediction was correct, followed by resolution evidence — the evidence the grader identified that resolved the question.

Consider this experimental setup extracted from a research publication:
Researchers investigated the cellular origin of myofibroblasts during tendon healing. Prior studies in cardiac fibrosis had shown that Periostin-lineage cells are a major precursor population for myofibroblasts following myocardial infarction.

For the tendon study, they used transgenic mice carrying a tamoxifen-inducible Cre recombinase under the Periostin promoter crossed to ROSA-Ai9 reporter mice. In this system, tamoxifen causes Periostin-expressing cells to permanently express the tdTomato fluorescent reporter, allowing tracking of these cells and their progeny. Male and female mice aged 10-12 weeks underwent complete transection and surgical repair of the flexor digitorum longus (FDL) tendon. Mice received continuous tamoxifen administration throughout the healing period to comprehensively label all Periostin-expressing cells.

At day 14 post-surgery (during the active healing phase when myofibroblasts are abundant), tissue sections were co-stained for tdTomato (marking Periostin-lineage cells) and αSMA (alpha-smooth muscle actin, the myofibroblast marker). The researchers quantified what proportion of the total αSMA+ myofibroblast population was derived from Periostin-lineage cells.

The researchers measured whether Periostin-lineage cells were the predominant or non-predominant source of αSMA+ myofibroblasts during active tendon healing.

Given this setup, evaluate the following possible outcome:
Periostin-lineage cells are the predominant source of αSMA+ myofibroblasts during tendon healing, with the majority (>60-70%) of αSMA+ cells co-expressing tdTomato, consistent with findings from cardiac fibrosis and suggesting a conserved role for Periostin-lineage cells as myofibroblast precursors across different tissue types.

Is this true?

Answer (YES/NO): NO